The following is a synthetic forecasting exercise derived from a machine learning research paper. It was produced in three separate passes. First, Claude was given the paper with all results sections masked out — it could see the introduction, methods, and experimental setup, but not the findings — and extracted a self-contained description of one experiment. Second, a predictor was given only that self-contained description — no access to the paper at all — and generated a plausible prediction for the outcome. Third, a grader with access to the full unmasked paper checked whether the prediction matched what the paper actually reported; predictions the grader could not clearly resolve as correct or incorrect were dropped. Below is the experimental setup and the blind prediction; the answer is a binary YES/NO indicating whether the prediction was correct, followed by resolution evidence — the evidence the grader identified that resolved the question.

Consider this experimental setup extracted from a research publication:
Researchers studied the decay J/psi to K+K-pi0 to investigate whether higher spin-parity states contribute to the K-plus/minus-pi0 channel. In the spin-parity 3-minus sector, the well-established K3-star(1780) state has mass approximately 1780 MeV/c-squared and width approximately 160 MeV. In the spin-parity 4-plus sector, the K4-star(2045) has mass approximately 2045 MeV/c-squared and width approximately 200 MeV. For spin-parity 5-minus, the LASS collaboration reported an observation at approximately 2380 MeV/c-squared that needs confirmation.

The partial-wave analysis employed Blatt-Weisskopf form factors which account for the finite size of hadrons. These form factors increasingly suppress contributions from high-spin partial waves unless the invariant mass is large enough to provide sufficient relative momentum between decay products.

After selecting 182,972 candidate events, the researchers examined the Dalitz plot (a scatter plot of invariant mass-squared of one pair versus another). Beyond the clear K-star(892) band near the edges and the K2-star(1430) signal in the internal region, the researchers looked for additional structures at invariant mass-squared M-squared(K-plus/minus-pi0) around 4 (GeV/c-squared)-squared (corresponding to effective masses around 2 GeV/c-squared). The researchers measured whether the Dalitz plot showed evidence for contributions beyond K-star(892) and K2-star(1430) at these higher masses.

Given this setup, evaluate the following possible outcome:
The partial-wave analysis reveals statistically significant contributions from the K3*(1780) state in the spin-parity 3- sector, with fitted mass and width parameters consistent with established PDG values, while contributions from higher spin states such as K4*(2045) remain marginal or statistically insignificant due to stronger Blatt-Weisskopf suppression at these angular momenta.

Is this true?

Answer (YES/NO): NO